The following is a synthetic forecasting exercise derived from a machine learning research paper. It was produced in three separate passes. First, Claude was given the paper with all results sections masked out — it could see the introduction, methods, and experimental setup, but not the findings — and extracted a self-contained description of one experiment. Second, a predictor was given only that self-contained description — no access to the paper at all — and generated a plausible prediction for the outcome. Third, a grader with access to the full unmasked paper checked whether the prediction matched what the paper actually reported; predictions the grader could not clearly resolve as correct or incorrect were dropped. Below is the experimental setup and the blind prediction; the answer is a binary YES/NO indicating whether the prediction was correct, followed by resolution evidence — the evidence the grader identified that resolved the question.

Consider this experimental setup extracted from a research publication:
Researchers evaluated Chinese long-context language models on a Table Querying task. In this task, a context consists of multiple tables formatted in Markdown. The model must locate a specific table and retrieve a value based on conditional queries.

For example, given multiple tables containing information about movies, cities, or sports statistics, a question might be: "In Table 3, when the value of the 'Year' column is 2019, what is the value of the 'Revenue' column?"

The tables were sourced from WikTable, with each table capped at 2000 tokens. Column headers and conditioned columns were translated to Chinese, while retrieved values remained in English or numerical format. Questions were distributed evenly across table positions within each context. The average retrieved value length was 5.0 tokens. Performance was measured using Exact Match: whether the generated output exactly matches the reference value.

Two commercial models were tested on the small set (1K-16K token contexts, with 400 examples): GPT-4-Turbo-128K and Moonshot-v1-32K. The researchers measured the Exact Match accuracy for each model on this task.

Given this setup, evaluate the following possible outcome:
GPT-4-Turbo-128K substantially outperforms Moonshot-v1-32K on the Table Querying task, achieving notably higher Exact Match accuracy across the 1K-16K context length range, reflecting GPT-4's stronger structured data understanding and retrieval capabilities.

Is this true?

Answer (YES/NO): YES